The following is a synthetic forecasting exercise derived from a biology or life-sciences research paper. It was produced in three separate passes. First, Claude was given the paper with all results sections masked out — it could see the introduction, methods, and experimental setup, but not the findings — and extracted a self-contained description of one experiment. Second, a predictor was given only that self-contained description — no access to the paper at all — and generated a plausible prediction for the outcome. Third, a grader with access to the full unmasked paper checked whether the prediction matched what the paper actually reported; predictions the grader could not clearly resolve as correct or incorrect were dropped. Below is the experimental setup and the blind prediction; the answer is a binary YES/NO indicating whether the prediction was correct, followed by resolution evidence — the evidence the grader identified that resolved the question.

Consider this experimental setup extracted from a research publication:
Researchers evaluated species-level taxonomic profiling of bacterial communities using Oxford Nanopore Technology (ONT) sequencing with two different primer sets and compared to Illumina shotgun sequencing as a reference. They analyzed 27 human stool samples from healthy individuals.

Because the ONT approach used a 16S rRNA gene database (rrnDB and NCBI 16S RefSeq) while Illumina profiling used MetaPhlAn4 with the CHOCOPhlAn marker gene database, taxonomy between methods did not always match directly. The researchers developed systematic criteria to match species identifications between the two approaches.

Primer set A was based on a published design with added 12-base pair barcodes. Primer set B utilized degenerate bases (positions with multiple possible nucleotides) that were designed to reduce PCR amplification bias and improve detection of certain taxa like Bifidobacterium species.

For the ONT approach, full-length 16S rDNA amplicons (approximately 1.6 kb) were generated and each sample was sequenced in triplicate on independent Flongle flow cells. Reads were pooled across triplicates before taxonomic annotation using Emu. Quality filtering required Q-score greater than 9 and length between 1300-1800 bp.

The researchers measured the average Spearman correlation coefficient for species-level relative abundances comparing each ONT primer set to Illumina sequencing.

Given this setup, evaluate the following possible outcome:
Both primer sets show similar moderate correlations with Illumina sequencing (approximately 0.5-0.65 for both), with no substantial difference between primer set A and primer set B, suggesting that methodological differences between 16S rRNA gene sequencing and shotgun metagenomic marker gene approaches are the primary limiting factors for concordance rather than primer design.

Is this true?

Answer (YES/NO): YES